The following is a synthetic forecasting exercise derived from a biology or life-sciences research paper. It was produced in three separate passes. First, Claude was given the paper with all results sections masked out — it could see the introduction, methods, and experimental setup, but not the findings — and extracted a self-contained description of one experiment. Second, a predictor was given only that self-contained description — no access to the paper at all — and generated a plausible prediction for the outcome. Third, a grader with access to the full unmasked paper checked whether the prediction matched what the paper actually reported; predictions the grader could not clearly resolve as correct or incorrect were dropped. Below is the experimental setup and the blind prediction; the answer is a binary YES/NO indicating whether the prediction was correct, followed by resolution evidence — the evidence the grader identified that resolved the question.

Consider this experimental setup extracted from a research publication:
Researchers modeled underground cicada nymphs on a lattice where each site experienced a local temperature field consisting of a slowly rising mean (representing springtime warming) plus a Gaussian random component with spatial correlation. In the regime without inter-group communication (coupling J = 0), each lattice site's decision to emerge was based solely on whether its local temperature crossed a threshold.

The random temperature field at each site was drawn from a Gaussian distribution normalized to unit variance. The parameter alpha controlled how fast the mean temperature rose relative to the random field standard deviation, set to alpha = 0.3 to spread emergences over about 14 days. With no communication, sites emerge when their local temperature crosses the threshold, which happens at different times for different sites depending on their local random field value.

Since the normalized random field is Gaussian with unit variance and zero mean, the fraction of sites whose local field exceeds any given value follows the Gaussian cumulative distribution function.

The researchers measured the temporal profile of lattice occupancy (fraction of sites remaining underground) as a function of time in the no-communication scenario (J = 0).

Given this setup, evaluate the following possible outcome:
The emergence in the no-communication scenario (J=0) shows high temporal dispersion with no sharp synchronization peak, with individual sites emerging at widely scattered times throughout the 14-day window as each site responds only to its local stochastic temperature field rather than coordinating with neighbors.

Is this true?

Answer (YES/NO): NO